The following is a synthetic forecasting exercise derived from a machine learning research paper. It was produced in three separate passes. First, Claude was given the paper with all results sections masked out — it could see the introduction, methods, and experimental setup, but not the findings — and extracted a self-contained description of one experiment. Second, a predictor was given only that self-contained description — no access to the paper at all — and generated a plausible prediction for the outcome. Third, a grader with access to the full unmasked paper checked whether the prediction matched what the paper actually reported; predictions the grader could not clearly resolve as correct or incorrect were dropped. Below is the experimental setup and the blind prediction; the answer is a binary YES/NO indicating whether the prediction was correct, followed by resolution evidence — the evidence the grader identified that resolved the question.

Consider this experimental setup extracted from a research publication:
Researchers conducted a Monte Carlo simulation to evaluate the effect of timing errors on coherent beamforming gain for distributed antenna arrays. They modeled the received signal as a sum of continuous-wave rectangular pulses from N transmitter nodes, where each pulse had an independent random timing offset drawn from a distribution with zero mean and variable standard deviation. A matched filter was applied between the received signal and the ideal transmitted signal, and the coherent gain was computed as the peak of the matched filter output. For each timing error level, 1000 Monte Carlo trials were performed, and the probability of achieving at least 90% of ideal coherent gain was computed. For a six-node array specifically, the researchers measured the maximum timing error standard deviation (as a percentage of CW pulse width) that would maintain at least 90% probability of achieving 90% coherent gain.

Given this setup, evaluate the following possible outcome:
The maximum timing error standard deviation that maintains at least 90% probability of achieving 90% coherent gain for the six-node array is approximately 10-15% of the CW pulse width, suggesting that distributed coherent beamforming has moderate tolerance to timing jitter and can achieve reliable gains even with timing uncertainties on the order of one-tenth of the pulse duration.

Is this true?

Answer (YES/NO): NO